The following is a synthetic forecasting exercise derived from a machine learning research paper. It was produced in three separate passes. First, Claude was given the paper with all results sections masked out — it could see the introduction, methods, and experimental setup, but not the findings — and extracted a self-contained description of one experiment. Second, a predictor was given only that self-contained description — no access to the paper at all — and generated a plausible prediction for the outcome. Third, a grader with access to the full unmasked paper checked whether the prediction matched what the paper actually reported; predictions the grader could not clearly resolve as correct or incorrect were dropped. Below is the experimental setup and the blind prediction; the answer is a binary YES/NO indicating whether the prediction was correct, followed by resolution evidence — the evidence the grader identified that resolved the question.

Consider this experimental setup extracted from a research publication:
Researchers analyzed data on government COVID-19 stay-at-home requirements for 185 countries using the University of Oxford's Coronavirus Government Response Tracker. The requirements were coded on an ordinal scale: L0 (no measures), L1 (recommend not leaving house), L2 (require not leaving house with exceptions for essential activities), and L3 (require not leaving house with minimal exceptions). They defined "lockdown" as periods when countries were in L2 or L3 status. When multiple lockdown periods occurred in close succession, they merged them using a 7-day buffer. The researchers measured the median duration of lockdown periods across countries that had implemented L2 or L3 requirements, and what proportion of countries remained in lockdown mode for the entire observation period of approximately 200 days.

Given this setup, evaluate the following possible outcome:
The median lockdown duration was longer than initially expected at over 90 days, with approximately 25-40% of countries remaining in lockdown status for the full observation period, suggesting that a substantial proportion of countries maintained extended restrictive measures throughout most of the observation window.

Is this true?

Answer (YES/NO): NO